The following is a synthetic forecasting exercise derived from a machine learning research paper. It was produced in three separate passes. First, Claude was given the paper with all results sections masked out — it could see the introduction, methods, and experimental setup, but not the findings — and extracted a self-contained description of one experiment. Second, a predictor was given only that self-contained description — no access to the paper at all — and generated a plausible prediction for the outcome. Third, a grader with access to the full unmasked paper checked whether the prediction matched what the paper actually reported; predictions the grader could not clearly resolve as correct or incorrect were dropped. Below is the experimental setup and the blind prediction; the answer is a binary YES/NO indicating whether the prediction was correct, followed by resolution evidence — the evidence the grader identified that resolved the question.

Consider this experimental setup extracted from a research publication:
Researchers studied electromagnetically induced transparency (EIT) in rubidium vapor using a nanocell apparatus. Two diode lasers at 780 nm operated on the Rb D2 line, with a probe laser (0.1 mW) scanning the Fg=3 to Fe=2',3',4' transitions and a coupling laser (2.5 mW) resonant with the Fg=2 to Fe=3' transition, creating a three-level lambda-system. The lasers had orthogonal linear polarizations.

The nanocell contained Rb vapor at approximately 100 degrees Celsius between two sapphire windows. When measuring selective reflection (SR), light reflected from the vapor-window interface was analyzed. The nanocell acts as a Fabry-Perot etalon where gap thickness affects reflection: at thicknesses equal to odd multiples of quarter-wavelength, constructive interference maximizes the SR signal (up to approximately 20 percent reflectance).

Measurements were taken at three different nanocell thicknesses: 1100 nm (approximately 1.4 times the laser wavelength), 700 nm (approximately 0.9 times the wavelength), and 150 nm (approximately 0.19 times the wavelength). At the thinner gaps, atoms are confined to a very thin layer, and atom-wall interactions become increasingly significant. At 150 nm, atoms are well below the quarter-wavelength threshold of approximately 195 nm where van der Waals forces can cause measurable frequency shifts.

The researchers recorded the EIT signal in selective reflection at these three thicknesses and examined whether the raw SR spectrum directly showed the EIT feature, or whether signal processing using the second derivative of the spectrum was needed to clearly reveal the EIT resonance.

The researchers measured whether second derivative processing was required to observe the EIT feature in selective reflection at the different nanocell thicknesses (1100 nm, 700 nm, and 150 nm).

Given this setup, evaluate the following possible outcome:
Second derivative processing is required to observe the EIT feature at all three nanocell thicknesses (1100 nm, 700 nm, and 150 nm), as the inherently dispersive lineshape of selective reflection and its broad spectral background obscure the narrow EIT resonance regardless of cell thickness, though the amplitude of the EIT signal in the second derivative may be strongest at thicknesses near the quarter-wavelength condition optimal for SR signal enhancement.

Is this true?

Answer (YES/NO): NO